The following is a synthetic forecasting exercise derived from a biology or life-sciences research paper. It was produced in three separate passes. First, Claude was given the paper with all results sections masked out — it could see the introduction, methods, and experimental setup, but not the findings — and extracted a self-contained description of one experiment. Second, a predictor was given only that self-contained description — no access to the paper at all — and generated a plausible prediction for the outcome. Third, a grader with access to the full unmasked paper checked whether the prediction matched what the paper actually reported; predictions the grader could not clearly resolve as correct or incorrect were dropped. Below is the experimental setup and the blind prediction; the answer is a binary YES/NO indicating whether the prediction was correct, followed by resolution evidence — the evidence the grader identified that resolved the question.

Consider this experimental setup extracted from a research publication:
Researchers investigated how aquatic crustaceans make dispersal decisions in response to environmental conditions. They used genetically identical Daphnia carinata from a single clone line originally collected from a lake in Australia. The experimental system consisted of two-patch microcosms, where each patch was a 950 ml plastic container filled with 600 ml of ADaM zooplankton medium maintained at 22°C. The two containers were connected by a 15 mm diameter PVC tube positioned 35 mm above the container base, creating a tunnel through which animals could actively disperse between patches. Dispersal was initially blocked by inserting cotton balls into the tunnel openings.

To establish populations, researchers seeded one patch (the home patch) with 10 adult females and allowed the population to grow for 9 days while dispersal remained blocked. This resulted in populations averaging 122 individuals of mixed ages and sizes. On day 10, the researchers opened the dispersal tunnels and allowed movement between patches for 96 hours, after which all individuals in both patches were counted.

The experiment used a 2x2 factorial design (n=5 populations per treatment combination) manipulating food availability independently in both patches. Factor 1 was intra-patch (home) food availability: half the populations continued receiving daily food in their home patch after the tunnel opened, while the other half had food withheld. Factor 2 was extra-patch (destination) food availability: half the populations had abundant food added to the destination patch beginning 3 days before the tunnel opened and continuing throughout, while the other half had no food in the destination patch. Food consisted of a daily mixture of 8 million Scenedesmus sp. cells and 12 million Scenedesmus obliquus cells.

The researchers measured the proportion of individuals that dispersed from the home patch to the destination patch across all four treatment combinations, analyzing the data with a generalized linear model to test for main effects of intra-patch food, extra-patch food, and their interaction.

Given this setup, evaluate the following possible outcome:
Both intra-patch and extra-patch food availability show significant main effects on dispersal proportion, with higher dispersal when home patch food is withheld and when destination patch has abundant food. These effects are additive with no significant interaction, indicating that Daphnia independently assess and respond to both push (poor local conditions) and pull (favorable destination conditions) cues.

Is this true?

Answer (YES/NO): NO